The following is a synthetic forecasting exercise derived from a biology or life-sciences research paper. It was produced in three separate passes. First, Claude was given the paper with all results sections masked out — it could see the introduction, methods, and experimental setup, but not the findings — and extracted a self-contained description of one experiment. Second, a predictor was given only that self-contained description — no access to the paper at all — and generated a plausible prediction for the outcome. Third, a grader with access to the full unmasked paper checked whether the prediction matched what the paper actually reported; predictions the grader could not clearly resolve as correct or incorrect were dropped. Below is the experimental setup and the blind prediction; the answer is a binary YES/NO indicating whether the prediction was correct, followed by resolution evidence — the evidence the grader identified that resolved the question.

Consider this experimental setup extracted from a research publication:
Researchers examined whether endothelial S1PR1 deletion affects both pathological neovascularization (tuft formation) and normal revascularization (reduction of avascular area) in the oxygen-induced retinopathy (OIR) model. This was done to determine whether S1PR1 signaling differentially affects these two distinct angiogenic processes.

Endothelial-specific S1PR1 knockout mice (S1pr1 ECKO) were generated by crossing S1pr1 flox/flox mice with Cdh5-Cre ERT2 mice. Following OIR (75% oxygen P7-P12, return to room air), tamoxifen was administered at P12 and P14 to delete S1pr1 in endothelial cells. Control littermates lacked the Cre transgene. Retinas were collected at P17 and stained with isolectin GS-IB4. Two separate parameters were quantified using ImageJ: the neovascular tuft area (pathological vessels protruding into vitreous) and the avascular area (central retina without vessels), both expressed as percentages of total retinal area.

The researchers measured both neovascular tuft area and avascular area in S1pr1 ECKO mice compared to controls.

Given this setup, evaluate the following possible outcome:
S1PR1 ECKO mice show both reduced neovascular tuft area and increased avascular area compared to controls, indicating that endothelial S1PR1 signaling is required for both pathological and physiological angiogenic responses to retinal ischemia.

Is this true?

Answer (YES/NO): NO